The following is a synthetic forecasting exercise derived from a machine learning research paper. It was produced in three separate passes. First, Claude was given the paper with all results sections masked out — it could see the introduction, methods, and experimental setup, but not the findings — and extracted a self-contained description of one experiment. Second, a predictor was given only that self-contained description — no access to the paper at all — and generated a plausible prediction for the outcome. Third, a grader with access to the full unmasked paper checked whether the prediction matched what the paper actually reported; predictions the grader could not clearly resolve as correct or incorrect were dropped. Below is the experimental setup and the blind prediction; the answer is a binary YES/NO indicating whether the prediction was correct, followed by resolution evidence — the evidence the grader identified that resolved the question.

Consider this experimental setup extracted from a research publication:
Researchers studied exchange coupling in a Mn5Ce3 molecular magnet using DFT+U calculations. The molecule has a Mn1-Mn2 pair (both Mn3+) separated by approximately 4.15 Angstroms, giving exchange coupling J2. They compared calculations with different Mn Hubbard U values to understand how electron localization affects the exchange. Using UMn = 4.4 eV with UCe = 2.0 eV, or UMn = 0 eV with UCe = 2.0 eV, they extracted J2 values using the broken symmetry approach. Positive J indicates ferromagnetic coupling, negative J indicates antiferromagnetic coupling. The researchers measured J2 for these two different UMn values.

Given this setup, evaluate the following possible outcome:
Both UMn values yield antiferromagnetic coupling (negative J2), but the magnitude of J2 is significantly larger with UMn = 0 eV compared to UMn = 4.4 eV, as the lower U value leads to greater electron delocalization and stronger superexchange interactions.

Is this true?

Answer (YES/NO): YES